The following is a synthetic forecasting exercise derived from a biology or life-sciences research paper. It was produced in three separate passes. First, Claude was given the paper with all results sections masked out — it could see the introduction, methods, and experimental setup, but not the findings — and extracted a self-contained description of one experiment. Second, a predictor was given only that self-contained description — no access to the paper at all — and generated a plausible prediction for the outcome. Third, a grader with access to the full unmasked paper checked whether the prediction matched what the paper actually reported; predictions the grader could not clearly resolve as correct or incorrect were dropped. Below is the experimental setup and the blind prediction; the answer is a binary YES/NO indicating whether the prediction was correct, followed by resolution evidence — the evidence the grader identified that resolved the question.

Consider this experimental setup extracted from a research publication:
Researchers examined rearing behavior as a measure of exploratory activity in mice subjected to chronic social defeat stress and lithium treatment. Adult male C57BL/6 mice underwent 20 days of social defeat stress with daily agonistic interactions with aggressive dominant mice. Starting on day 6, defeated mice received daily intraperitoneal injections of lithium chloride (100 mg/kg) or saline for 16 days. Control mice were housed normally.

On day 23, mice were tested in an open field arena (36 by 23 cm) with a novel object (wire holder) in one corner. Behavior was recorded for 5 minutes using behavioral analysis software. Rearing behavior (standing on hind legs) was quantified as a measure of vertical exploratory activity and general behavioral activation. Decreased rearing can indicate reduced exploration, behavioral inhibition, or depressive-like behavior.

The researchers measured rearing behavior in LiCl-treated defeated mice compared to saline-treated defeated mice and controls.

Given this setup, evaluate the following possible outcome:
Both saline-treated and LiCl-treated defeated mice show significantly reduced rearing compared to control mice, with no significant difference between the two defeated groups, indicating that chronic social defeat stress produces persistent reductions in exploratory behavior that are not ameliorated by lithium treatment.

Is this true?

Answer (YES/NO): NO